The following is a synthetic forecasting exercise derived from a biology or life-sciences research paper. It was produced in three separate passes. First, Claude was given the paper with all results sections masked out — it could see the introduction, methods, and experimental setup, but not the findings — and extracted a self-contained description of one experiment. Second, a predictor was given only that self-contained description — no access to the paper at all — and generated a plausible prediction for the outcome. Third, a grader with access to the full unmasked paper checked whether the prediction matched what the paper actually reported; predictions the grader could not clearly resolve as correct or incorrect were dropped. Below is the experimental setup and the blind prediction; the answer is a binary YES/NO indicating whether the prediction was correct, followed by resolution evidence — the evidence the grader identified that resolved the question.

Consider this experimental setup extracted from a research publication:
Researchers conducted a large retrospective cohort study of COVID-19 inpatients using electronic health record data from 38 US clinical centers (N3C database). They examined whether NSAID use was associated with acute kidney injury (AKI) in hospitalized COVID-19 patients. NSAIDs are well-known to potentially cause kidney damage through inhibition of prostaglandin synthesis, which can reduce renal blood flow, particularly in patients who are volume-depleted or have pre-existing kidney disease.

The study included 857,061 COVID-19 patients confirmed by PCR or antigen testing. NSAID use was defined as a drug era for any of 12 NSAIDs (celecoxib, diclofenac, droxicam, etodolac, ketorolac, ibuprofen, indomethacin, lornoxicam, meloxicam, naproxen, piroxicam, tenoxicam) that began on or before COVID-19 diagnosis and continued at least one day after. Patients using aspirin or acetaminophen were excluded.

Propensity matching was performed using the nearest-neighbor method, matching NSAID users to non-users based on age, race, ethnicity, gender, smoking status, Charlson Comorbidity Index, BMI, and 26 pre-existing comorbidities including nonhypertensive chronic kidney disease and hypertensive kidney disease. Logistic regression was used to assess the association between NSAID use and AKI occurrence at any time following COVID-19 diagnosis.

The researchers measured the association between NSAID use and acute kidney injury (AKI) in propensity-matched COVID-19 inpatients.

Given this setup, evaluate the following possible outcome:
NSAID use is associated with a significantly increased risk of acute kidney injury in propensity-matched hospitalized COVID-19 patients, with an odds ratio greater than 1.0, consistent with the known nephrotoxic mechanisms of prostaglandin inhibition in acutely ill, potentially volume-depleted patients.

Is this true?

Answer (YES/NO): NO